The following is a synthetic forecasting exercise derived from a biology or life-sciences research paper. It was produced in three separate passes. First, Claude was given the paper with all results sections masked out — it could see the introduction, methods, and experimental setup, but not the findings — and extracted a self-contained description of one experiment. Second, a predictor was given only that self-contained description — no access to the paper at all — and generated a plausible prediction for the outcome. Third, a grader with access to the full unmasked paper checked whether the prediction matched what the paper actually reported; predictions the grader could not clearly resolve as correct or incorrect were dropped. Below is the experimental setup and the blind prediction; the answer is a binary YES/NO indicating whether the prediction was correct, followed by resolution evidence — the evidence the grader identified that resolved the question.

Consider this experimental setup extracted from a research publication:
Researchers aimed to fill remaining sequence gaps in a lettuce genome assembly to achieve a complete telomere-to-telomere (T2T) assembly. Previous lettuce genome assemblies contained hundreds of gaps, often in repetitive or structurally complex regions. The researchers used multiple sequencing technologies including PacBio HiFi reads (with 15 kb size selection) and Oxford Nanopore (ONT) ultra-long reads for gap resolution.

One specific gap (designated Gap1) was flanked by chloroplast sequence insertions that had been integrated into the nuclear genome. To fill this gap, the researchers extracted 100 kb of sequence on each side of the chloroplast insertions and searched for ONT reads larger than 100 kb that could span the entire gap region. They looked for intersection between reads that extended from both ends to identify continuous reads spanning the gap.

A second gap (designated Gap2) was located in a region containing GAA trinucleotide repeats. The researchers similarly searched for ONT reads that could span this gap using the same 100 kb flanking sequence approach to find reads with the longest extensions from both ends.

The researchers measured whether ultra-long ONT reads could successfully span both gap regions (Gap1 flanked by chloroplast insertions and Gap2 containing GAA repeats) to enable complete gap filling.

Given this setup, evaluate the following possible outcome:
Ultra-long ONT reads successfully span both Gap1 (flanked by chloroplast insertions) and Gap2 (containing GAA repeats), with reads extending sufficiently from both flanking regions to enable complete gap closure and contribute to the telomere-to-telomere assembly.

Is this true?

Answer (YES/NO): NO